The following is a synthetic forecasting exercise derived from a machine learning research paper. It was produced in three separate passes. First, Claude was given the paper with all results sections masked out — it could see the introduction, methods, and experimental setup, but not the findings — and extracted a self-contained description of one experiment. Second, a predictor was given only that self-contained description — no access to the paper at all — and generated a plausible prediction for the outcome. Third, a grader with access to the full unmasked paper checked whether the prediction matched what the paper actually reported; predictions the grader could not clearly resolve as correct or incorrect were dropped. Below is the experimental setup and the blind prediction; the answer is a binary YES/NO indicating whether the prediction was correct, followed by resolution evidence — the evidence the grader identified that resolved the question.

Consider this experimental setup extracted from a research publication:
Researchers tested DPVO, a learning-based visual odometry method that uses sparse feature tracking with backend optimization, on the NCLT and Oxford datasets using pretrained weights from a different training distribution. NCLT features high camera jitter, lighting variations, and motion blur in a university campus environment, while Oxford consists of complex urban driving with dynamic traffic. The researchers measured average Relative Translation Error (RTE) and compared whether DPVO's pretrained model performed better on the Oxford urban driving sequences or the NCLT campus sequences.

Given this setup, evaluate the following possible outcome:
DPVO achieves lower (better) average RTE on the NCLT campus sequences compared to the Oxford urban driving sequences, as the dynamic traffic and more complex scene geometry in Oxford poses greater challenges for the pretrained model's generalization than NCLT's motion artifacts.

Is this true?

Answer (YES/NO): YES